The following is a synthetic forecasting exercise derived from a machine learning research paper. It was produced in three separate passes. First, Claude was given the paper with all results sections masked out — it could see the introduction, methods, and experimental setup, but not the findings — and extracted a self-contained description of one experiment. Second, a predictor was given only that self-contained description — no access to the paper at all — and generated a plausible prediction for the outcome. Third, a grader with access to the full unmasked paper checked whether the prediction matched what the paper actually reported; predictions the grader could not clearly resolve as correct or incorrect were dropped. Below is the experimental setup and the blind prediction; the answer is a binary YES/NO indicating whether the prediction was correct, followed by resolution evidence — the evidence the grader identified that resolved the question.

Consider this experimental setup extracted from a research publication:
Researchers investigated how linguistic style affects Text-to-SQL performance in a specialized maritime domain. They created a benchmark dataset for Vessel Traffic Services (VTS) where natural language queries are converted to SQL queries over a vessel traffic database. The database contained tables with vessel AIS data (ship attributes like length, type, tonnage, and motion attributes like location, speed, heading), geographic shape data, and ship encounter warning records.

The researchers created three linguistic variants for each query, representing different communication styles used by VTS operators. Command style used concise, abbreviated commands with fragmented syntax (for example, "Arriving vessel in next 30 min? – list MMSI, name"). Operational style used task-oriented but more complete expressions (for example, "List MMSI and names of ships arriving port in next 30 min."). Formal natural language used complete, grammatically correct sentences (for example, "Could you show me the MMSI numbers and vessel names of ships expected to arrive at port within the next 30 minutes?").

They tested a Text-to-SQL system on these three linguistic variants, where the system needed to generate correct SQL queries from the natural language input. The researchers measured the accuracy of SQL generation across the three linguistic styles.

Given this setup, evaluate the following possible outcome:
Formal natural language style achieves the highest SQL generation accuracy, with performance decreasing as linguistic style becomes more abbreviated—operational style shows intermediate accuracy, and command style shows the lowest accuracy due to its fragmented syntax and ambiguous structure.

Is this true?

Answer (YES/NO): YES